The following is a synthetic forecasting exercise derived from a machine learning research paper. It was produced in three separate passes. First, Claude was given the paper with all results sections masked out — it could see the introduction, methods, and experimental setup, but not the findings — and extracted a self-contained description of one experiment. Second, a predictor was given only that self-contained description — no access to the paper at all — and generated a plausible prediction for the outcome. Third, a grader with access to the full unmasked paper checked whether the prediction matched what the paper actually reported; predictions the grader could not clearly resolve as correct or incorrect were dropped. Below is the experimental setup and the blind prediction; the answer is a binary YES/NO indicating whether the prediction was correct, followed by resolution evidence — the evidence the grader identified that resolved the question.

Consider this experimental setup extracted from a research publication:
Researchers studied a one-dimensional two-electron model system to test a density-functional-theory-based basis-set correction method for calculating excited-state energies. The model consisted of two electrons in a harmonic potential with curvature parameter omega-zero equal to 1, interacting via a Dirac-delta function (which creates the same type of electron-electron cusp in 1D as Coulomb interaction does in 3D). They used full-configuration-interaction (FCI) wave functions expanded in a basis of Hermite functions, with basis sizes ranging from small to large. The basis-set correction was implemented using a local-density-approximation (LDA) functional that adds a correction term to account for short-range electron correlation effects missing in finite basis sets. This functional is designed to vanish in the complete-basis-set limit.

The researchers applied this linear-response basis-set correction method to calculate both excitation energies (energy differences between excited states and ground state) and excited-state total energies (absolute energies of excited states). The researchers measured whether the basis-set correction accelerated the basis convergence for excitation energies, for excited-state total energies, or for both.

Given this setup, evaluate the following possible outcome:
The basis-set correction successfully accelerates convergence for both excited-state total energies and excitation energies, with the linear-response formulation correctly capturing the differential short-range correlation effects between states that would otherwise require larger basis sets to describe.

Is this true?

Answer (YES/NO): NO